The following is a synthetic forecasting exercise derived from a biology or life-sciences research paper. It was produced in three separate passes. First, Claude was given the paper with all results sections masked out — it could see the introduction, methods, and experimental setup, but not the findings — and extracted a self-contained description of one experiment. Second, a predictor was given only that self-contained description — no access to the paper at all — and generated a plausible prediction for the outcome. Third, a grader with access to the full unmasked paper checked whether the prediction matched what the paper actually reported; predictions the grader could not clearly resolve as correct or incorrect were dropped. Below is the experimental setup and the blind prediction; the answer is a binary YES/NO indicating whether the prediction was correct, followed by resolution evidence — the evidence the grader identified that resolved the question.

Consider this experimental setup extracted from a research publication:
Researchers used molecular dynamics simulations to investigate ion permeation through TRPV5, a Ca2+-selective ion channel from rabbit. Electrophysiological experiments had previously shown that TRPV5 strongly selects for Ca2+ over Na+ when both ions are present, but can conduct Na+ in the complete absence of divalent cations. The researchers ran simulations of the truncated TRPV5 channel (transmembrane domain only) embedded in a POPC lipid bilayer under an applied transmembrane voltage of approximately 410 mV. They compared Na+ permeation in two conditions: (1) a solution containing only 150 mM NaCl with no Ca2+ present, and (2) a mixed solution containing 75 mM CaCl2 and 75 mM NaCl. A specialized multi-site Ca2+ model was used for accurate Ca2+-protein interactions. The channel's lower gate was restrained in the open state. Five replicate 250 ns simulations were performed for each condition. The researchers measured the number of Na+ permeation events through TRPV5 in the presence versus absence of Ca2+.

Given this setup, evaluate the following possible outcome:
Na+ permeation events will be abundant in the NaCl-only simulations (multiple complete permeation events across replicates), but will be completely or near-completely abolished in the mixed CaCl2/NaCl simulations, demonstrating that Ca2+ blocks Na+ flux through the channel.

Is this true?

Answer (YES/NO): NO